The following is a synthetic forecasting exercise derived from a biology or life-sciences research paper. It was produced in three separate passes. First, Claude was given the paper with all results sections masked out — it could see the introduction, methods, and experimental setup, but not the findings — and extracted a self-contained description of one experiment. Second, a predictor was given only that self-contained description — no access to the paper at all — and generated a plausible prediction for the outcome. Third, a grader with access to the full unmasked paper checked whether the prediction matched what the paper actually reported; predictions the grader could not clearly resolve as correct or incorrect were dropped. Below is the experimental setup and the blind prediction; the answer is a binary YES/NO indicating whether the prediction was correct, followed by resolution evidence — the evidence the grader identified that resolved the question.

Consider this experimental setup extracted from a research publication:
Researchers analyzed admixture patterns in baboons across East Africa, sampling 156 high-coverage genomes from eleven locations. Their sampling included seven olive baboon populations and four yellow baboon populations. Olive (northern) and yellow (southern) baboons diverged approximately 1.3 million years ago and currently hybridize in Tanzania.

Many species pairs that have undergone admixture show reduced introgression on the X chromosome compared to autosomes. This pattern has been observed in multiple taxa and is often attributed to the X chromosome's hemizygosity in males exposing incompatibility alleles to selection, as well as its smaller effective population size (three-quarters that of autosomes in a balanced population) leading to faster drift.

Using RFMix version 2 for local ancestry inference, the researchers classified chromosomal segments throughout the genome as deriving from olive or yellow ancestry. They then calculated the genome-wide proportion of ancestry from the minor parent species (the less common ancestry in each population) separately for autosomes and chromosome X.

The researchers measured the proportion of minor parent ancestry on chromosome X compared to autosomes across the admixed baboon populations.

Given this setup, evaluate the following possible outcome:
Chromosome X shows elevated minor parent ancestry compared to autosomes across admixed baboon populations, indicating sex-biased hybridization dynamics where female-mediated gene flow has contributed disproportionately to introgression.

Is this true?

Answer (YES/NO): NO